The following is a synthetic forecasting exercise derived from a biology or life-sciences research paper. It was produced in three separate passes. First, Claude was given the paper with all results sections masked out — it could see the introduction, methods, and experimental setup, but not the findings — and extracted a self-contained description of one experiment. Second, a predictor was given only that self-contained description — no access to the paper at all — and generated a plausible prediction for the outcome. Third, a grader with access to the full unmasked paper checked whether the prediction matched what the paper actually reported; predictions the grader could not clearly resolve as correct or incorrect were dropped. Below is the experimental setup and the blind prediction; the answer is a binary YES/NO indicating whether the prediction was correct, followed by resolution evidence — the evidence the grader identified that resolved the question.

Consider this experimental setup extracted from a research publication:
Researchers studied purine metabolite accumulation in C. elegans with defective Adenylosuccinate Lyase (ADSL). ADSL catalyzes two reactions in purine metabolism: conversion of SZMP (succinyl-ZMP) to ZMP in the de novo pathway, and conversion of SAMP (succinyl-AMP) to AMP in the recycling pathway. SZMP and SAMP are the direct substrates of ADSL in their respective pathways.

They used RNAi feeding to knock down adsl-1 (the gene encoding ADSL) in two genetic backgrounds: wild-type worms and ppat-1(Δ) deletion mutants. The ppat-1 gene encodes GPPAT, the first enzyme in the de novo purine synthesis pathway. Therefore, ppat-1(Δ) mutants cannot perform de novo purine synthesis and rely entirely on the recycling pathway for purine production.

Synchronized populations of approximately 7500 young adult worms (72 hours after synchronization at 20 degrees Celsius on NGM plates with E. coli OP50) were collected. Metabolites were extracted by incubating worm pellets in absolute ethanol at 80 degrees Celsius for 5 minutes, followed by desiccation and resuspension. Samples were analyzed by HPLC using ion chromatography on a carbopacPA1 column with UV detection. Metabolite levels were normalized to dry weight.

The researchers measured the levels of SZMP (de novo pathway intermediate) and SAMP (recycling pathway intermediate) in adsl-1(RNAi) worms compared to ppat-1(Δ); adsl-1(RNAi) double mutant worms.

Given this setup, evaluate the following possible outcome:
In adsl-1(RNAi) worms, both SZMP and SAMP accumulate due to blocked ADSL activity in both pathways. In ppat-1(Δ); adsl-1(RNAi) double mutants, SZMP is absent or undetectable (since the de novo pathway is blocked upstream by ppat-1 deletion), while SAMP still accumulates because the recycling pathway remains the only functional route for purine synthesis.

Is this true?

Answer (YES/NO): YES